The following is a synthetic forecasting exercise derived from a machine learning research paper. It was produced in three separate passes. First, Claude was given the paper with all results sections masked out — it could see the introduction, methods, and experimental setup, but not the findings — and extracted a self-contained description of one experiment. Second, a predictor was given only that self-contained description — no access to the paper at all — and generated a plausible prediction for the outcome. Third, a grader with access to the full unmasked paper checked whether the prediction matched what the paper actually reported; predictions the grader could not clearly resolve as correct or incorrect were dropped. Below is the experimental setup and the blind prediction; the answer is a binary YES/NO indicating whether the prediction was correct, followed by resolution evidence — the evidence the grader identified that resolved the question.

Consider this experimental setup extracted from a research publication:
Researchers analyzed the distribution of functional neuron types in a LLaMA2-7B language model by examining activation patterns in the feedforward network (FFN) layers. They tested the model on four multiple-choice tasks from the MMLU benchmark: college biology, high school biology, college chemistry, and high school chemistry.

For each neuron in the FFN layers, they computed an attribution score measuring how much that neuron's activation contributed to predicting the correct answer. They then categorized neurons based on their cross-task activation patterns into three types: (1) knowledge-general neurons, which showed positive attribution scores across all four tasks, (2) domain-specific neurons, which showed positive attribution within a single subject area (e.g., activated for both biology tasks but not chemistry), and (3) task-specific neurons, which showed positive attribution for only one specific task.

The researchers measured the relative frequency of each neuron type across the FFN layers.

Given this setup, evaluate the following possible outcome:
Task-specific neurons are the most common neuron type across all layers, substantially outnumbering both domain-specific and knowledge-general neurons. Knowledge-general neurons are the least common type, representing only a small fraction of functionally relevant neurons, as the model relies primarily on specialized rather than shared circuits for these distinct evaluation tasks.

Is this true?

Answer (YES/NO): NO